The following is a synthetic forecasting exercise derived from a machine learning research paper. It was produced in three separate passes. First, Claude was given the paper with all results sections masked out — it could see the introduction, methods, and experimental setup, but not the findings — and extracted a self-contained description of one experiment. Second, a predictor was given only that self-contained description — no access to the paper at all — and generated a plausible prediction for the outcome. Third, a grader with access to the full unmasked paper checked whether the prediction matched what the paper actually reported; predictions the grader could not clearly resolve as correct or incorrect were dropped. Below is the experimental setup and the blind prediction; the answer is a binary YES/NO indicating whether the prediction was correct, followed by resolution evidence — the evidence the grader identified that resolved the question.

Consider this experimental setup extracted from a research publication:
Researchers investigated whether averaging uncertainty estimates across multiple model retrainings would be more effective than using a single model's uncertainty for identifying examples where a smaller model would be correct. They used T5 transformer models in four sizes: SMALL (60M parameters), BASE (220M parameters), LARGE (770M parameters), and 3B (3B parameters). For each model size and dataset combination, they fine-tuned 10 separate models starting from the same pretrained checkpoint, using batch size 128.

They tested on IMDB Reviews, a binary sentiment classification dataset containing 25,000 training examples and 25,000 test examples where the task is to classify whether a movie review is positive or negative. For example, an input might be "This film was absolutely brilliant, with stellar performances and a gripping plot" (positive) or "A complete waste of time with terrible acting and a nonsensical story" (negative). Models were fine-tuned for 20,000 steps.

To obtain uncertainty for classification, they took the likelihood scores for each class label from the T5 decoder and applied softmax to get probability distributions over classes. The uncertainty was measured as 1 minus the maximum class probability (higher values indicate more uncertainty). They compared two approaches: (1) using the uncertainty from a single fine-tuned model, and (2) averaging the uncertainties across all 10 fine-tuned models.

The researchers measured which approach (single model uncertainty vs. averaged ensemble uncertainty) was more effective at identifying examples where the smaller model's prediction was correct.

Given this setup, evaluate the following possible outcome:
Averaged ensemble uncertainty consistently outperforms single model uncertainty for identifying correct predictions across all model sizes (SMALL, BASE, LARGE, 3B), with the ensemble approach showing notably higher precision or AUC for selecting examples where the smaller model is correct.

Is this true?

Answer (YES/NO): NO